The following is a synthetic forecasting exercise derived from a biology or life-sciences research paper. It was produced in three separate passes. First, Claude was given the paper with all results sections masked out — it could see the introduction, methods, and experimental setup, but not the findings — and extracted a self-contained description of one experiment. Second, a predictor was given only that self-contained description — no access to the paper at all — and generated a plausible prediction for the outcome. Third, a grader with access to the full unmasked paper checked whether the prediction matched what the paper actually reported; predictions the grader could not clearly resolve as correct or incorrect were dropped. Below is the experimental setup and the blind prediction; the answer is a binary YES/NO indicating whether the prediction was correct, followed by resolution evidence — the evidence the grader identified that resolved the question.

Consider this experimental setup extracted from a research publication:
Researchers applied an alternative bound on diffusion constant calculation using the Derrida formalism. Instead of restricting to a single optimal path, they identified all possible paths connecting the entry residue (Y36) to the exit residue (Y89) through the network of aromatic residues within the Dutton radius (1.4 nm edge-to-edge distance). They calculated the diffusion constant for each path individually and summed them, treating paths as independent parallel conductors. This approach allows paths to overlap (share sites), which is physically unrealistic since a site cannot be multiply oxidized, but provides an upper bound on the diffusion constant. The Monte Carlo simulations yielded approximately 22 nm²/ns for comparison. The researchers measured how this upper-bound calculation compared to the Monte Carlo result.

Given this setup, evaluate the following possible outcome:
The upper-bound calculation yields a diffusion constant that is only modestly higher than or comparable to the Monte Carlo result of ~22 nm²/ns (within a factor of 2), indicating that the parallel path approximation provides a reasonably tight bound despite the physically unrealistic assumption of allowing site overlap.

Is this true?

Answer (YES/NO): NO